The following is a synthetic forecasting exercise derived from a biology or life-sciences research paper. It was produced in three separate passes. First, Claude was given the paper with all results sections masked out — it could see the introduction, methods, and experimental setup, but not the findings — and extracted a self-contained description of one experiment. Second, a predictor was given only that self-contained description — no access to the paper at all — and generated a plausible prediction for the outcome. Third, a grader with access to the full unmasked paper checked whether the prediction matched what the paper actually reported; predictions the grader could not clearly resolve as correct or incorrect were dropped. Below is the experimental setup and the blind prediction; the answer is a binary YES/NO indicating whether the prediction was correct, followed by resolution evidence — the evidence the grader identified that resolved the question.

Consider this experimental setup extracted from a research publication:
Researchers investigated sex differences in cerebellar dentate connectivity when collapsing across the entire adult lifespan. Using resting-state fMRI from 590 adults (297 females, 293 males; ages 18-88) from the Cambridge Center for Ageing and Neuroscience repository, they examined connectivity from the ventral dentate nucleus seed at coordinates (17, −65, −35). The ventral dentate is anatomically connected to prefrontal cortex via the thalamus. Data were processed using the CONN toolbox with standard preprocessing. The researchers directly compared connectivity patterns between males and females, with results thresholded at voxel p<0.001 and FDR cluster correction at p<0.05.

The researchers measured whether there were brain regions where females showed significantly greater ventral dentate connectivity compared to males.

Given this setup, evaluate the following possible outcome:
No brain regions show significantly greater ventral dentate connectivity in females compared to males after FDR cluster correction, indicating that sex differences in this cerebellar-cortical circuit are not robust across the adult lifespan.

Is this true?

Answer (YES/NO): YES